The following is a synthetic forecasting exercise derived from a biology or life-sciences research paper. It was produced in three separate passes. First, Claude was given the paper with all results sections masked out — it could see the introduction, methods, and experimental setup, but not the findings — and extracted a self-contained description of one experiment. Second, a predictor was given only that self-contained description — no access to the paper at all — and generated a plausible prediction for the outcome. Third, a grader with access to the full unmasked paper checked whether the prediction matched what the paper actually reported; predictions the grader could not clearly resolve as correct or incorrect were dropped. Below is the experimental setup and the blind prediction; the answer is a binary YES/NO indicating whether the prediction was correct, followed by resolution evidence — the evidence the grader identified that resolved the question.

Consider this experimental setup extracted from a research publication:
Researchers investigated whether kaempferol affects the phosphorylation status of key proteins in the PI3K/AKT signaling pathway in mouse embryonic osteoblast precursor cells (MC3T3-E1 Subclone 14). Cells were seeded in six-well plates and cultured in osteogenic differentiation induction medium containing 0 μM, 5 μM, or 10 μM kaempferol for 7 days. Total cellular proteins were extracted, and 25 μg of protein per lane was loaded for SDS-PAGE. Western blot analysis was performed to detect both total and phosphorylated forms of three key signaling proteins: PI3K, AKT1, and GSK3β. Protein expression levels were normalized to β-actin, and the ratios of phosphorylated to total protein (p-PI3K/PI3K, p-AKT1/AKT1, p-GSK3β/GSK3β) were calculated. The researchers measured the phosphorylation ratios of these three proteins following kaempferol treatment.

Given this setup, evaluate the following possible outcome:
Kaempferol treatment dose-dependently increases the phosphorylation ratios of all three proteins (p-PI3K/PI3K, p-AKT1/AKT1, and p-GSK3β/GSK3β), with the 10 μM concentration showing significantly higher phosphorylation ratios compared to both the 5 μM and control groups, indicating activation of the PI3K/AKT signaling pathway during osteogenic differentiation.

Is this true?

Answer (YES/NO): NO